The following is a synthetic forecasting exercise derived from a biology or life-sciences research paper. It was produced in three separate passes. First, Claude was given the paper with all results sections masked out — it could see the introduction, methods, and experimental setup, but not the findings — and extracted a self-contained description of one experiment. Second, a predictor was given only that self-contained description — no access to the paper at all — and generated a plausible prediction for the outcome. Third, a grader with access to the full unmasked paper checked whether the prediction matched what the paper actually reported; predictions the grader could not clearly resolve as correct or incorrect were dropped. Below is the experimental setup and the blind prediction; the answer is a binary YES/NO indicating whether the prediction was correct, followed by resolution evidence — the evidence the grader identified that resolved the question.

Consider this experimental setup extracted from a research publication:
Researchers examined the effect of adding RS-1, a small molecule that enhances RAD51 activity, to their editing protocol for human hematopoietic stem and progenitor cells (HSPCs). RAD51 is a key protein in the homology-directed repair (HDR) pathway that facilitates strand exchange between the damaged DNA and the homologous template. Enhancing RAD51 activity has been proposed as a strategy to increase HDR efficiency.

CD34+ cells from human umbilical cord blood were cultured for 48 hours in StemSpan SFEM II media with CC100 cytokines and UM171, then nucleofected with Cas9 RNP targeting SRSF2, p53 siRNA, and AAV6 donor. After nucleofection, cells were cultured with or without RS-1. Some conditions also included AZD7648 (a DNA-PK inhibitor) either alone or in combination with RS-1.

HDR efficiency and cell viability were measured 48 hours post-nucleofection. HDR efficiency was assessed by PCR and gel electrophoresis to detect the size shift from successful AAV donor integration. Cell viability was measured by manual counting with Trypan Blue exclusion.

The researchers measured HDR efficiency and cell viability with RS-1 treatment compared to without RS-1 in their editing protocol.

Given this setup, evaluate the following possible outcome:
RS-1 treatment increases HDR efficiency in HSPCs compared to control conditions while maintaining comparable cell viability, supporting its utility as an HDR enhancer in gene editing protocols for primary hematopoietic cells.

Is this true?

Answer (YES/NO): NO